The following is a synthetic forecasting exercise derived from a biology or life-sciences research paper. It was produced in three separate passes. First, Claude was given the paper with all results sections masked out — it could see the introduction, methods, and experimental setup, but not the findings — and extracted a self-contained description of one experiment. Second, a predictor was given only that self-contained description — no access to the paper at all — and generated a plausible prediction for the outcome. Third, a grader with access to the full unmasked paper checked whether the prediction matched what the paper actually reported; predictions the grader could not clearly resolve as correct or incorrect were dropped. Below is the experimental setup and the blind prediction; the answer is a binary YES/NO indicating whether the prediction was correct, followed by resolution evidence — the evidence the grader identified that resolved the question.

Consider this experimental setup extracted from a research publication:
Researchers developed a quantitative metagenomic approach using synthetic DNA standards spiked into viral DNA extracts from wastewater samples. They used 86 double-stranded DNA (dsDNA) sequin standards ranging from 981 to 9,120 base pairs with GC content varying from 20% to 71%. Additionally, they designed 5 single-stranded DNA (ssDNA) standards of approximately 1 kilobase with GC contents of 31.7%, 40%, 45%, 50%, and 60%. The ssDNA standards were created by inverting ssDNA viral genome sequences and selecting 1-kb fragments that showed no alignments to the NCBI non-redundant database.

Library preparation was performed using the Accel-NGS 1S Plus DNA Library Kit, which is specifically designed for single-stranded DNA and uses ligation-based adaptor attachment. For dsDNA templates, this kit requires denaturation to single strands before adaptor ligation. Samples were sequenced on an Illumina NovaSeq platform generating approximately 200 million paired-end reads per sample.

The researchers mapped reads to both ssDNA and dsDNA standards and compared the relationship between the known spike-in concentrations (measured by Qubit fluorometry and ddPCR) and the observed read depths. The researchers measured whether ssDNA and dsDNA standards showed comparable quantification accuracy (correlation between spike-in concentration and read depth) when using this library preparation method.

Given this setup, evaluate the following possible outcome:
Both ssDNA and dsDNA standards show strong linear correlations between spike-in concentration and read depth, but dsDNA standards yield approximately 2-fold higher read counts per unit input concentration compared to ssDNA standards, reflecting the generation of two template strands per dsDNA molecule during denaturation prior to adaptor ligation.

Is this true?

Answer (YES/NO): NO